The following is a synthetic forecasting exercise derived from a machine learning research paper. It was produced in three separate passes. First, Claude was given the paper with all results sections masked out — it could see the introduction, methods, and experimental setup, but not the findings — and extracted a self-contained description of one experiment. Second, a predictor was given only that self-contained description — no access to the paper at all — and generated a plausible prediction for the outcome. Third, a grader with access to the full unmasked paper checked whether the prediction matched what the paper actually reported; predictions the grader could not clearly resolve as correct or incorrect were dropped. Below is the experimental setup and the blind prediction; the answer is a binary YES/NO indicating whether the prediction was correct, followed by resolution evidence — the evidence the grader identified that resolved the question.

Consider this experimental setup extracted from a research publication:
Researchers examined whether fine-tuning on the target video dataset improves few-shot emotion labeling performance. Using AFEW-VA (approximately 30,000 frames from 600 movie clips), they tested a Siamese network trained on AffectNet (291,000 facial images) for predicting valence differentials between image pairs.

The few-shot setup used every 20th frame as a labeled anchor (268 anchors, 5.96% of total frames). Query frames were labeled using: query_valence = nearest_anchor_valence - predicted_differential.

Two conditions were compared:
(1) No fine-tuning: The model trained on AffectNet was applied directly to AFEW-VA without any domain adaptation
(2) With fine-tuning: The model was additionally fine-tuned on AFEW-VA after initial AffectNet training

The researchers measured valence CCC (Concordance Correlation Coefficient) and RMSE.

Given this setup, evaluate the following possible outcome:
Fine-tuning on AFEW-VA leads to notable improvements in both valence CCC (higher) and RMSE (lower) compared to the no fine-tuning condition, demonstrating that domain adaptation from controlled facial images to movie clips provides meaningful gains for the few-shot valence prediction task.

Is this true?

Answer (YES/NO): YES